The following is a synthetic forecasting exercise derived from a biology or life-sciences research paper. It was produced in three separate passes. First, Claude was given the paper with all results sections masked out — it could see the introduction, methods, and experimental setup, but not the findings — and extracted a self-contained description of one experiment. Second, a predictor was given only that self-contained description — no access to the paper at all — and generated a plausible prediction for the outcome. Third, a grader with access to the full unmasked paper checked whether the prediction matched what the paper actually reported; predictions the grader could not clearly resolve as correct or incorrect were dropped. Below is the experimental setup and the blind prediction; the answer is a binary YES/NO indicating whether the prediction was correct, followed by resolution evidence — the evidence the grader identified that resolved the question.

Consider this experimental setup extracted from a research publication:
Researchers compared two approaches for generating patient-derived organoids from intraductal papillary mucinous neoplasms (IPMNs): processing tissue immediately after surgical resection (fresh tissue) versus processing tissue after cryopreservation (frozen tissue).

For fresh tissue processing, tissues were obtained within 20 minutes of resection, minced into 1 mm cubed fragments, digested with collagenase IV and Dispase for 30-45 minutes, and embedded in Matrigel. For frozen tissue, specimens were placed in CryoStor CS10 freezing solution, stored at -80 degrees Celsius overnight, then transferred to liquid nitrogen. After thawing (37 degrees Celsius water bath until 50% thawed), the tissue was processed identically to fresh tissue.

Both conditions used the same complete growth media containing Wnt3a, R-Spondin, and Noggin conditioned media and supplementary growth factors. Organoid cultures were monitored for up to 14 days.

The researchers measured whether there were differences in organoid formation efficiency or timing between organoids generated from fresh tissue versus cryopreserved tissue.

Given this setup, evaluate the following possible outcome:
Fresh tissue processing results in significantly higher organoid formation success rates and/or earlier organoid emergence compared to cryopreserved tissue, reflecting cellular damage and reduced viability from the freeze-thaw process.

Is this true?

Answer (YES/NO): NO